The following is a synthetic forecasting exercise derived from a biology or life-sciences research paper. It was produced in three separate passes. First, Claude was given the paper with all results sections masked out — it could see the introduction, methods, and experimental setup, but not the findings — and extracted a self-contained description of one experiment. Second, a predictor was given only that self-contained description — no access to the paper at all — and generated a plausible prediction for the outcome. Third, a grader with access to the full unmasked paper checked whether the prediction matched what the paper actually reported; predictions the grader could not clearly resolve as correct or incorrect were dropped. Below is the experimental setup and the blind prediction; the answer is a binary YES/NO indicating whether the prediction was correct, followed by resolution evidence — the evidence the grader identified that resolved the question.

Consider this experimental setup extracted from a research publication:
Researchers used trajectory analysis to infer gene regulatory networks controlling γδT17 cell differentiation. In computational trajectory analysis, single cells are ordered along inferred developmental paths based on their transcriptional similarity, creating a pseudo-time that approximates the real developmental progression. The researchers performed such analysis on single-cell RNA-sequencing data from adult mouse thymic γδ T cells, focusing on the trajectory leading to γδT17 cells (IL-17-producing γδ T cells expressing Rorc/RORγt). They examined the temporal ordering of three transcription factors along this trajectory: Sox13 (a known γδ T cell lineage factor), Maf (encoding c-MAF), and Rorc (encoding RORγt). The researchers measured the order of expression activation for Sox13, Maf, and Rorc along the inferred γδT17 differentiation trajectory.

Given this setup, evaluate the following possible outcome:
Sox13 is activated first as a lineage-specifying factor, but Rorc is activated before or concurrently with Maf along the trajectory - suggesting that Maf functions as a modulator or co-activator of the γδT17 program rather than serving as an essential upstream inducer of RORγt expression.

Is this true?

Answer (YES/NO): NO